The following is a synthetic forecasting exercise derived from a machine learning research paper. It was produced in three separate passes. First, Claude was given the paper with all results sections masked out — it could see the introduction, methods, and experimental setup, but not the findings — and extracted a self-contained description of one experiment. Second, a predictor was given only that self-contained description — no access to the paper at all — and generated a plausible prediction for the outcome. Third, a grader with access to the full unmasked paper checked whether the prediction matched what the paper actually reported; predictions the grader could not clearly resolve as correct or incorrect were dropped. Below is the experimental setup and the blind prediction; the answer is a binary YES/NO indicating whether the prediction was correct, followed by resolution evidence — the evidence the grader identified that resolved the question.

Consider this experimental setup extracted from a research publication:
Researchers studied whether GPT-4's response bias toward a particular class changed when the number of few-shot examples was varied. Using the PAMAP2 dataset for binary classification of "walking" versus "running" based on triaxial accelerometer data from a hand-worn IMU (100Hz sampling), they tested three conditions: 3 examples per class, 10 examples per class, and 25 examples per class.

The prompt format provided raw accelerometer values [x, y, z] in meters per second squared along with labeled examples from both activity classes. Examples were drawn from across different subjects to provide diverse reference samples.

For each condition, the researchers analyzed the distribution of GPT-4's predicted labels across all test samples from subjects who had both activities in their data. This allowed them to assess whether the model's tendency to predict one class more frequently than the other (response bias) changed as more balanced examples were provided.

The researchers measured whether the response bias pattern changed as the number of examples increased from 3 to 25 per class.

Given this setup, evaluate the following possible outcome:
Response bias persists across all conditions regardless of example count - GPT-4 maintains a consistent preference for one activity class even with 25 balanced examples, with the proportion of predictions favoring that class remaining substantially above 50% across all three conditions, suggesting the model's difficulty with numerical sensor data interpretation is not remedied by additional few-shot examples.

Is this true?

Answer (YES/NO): YES